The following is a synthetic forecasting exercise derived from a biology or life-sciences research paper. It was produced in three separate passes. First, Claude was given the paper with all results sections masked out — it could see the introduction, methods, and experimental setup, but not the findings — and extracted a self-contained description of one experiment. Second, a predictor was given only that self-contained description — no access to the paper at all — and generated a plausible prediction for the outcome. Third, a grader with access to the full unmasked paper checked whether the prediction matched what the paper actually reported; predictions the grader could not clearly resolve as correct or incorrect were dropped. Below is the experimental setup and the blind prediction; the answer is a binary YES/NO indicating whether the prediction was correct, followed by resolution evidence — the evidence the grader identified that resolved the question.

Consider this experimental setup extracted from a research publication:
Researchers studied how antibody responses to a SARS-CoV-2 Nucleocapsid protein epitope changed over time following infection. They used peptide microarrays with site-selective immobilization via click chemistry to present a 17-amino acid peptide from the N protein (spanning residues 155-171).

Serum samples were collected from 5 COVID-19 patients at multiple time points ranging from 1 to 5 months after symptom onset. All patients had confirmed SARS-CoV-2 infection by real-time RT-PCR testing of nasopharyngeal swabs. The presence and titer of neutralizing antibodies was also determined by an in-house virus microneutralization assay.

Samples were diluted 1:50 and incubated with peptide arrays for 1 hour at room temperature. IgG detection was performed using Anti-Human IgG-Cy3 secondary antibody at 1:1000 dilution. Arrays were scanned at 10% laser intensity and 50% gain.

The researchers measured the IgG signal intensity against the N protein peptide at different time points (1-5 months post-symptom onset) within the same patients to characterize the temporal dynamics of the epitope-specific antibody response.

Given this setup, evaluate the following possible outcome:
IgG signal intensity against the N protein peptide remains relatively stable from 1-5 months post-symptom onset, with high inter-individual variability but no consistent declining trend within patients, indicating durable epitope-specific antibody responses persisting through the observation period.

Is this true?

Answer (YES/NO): NO